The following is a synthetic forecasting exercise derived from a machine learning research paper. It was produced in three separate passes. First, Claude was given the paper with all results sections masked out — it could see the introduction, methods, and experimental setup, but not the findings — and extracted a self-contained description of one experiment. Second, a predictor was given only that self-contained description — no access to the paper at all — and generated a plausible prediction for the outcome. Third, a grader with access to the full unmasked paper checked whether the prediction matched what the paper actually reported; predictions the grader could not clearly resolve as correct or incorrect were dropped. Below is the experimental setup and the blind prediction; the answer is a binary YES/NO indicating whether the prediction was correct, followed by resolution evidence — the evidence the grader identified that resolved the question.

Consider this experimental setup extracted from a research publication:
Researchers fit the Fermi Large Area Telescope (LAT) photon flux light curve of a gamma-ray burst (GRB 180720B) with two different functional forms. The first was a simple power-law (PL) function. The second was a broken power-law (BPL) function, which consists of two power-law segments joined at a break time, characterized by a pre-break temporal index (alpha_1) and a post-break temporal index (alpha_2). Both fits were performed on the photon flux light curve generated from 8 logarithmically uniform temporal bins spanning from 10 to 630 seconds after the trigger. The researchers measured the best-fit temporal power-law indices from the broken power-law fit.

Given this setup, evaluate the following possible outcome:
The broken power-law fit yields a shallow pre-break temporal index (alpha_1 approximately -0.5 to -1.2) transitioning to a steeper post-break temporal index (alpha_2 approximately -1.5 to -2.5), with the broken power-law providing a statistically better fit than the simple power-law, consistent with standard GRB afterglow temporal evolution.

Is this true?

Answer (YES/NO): NO